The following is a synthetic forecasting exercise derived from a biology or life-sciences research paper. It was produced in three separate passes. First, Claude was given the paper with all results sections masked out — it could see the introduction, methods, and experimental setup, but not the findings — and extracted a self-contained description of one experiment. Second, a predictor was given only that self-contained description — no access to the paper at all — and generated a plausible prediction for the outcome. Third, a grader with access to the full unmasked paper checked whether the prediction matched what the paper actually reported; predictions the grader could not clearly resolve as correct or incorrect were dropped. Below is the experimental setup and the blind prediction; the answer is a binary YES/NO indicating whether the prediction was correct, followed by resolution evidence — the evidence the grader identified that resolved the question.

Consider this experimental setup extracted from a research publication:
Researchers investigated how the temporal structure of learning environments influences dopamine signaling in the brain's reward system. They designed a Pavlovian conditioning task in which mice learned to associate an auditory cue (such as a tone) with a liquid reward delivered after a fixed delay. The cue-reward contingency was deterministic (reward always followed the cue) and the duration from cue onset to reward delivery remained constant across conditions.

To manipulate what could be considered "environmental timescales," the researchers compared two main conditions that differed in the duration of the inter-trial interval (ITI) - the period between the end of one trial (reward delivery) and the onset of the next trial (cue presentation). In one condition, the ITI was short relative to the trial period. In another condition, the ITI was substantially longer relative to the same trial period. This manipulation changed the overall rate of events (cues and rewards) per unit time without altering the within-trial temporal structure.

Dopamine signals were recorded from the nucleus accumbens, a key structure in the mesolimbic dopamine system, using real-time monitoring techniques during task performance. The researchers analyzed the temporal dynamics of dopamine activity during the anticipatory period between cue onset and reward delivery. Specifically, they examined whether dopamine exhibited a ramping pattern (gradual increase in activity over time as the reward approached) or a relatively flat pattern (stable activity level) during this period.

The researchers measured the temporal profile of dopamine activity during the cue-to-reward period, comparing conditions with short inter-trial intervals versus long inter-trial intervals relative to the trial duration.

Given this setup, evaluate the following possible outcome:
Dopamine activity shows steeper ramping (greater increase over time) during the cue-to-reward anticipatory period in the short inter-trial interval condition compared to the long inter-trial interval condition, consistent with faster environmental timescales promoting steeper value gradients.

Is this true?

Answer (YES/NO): YES